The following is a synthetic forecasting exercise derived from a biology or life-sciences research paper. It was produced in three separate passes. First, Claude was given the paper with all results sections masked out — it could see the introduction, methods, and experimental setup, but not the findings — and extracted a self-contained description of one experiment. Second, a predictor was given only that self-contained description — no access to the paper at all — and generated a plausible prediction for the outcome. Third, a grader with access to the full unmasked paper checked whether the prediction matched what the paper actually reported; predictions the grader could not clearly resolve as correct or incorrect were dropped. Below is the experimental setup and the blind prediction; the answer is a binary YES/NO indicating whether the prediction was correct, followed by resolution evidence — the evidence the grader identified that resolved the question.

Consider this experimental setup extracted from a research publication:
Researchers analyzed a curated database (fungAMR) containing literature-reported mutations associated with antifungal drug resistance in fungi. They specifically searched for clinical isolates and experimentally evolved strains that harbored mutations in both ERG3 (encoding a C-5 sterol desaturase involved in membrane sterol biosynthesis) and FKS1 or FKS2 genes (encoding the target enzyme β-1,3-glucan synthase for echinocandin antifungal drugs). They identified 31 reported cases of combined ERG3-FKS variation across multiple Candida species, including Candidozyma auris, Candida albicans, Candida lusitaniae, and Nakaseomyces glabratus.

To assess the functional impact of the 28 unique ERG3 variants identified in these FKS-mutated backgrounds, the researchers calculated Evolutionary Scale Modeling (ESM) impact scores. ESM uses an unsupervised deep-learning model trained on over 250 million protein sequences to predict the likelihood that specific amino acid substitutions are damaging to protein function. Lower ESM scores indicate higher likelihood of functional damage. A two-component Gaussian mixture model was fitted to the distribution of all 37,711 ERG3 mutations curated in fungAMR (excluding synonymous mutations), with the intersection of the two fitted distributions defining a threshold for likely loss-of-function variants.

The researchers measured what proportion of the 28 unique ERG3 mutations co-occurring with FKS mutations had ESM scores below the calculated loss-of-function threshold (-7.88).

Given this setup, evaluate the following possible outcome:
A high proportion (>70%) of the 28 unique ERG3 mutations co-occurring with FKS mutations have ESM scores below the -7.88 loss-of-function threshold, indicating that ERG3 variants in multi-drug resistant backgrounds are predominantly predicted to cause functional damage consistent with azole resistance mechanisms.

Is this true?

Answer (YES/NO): YES